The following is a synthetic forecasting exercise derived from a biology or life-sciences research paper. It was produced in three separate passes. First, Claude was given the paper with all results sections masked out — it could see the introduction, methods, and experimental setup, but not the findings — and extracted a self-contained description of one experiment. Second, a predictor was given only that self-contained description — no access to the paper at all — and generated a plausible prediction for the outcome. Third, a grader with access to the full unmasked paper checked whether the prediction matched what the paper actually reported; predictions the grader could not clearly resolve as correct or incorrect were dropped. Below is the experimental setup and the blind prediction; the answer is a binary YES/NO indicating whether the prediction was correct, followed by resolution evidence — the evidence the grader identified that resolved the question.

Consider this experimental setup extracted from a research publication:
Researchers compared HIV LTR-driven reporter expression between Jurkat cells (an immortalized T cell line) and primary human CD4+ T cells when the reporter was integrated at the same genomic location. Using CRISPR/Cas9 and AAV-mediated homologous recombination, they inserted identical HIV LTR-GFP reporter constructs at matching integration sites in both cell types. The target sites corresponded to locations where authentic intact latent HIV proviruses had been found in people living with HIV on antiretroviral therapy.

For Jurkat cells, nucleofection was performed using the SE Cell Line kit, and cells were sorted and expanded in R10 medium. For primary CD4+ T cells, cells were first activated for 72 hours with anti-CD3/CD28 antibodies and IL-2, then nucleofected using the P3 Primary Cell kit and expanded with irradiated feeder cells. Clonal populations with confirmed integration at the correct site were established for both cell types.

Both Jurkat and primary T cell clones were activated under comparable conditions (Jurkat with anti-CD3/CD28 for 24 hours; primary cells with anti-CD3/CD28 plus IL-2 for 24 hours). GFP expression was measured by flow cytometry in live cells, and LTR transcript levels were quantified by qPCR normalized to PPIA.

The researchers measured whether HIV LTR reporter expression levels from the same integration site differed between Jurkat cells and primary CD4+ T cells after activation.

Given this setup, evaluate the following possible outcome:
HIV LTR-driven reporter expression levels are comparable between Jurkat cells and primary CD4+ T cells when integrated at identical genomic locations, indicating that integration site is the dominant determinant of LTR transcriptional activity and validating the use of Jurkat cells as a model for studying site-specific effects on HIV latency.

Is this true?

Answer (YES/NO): NO